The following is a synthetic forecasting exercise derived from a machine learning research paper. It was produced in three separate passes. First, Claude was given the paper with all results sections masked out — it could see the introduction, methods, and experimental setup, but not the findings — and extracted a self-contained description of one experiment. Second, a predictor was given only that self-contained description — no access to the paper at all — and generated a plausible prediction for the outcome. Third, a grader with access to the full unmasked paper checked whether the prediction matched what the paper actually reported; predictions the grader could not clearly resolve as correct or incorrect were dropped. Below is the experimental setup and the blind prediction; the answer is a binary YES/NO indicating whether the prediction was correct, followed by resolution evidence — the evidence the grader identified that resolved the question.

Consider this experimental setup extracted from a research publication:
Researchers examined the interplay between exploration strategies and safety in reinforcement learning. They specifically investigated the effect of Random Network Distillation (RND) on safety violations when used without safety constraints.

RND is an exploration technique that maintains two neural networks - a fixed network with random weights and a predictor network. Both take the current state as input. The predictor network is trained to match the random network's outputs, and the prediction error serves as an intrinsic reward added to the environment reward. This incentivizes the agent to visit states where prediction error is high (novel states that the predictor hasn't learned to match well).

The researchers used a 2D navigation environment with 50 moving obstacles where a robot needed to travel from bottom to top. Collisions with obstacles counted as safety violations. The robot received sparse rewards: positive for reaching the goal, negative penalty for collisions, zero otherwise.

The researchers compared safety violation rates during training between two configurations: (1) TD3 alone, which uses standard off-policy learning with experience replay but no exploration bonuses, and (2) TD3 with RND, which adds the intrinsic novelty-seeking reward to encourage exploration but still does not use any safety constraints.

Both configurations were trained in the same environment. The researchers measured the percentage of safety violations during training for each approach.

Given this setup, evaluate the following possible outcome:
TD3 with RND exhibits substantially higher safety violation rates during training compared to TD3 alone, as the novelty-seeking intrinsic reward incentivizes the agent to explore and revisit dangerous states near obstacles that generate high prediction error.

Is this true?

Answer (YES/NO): YES